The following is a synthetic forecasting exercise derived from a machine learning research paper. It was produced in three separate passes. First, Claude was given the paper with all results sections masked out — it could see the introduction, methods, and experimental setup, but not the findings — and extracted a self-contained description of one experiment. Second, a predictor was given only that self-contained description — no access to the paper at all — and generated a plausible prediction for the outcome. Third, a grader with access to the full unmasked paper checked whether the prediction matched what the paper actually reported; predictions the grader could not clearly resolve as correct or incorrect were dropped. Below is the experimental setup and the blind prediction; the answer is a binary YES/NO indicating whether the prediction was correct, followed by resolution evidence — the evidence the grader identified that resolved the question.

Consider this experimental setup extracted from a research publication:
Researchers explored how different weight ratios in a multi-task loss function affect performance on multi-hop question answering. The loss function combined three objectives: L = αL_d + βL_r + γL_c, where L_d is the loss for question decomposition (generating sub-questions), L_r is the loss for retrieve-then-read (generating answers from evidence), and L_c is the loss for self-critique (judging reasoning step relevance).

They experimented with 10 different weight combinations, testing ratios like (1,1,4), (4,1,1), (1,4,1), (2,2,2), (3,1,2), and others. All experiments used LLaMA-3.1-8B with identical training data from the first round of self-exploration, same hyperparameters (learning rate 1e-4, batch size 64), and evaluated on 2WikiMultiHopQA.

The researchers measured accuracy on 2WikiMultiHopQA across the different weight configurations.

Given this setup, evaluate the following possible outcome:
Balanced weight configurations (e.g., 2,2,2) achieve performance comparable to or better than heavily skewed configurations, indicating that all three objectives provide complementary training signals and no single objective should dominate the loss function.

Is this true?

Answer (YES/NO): YES